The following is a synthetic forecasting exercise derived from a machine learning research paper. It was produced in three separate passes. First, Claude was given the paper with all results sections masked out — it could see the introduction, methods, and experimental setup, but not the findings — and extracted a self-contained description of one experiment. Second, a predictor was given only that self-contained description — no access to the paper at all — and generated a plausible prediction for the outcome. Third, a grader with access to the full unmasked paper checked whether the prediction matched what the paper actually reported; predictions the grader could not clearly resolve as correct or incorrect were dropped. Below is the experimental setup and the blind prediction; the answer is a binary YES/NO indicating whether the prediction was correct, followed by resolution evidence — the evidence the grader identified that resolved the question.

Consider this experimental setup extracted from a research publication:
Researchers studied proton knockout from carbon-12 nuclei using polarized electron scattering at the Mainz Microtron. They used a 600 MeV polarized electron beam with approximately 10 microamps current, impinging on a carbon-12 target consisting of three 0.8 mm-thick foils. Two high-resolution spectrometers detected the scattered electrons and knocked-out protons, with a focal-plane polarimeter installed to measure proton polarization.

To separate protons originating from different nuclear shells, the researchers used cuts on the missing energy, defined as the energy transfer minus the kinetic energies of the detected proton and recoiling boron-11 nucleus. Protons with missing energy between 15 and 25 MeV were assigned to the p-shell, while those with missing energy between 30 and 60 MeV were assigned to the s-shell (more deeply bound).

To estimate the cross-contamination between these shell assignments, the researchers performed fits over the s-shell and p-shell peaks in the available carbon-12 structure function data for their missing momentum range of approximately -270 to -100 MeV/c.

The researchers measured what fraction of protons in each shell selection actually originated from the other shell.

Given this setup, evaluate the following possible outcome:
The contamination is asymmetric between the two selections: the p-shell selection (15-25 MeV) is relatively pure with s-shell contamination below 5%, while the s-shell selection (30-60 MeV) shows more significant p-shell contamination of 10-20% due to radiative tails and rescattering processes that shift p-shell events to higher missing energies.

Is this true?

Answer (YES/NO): NO